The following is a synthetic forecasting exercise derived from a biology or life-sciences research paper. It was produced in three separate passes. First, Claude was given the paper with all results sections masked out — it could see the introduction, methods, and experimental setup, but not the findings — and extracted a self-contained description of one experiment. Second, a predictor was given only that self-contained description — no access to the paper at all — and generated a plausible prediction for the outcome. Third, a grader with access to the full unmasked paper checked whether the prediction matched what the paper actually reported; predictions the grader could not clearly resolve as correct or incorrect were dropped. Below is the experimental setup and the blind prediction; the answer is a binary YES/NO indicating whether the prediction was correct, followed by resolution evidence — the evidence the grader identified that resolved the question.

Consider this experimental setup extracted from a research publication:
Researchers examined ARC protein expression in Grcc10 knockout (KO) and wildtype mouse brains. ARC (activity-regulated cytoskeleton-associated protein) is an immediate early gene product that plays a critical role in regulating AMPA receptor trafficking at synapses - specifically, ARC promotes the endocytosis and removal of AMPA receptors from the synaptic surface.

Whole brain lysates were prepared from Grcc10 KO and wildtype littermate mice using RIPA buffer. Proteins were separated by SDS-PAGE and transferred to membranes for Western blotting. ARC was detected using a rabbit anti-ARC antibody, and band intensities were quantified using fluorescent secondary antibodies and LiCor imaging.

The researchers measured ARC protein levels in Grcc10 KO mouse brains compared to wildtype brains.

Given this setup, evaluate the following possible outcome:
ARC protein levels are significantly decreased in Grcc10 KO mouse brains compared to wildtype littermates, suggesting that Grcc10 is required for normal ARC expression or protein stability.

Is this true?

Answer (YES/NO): YES